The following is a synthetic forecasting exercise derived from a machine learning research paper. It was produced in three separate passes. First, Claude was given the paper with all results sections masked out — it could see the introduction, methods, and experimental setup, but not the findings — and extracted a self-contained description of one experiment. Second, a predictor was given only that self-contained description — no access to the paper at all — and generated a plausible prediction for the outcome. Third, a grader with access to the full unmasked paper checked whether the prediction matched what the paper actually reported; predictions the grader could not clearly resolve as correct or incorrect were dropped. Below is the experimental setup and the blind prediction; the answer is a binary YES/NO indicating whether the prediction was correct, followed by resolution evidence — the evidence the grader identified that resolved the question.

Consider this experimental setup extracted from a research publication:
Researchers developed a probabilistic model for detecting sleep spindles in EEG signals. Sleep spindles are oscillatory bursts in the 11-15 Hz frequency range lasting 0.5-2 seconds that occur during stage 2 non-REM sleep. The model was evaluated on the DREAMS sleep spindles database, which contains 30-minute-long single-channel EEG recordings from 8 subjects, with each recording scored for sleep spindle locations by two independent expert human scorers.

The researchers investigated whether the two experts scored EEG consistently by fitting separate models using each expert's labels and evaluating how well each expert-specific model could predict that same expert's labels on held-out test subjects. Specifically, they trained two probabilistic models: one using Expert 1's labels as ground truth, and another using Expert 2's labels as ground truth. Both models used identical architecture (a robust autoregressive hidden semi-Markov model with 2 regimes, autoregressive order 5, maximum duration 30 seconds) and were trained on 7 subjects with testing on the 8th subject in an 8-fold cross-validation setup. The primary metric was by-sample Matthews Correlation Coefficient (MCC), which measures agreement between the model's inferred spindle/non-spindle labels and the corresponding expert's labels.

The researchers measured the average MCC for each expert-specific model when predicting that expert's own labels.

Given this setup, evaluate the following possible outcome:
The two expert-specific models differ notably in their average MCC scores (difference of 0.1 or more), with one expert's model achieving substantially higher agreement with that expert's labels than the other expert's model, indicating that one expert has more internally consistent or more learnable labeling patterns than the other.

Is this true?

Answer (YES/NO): YES